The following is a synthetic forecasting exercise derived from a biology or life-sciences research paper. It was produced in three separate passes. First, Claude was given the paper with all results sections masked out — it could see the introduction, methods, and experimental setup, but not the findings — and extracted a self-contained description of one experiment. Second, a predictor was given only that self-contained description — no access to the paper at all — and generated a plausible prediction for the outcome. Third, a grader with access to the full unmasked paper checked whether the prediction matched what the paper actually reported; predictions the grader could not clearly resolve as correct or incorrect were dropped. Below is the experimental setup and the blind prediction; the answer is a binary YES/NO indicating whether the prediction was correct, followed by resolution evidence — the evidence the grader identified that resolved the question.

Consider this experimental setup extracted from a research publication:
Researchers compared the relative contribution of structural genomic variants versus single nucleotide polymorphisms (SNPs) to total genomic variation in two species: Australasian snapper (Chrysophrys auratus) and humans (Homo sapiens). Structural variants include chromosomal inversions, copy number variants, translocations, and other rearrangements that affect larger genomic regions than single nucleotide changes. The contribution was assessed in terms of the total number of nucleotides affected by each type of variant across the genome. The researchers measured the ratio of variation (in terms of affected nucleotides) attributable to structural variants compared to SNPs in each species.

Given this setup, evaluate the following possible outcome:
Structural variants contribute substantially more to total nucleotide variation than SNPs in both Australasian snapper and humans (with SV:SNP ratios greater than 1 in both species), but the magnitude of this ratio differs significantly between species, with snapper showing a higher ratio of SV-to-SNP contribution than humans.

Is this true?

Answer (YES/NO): NO